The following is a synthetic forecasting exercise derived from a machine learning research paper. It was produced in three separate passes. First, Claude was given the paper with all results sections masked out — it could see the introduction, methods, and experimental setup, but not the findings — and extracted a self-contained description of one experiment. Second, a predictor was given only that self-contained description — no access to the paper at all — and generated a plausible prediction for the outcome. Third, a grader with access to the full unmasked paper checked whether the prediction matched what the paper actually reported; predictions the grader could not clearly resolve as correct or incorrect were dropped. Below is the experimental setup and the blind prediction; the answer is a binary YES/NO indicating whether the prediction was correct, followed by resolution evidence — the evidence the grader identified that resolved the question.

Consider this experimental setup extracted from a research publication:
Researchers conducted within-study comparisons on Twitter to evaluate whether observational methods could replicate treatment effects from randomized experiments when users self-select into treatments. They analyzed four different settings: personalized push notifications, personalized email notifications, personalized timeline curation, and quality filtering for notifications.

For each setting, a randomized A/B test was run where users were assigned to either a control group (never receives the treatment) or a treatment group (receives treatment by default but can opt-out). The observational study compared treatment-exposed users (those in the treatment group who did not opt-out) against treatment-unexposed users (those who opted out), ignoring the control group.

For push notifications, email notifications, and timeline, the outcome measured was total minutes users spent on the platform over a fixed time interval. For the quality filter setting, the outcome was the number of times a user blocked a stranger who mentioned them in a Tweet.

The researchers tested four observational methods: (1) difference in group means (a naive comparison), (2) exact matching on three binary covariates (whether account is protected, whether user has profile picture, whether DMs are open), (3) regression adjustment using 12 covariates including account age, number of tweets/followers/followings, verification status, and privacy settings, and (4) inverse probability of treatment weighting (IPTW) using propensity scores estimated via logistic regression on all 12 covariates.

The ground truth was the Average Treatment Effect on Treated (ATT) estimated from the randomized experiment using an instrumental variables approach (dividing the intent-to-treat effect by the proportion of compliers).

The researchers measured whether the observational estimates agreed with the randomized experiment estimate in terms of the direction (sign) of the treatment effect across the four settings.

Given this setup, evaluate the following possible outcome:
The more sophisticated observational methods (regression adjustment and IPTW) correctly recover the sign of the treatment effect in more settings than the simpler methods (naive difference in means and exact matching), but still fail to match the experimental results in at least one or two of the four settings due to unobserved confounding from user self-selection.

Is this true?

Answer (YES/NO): NO